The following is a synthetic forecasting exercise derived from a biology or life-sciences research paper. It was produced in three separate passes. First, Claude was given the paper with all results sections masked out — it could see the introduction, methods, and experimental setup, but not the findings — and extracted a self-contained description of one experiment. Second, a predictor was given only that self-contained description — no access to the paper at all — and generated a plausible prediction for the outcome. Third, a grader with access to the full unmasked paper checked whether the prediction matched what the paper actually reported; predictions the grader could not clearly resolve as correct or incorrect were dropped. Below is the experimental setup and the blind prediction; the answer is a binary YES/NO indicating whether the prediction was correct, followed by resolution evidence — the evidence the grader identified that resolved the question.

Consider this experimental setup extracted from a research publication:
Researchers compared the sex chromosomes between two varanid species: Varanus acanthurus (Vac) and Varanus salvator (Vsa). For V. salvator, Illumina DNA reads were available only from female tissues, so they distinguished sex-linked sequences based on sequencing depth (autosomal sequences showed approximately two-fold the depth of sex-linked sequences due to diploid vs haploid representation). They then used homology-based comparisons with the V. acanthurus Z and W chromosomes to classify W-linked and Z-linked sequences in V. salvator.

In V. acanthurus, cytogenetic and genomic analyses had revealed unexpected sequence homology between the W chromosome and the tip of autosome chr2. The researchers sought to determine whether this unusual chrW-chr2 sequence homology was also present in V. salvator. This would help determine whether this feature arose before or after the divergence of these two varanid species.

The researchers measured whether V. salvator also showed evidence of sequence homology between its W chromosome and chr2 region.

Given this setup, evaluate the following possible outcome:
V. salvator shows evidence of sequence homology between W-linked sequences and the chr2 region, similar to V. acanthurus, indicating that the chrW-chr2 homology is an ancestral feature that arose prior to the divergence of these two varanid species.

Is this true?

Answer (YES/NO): YES